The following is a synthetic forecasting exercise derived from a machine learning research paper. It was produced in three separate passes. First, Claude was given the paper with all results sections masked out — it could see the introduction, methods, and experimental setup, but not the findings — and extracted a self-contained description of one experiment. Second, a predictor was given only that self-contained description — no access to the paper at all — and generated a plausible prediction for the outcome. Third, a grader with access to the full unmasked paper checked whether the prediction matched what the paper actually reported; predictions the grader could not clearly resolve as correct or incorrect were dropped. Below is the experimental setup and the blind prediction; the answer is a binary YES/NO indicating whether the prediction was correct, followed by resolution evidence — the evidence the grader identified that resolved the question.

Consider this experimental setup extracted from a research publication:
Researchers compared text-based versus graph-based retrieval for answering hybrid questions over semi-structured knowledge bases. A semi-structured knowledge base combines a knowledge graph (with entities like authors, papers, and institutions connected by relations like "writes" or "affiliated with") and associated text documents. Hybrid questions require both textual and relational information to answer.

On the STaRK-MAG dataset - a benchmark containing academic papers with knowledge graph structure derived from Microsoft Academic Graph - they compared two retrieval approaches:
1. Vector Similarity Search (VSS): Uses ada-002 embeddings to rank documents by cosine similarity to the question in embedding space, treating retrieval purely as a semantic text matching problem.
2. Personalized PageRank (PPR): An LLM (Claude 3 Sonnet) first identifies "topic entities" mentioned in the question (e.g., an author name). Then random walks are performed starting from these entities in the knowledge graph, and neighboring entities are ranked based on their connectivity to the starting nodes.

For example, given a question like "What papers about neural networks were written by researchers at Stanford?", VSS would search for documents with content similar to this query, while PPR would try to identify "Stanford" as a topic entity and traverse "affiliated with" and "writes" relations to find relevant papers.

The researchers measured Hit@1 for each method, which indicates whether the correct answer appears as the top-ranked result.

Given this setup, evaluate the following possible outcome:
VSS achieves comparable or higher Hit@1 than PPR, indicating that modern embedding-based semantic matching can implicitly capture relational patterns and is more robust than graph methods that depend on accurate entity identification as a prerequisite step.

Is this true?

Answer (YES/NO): YES